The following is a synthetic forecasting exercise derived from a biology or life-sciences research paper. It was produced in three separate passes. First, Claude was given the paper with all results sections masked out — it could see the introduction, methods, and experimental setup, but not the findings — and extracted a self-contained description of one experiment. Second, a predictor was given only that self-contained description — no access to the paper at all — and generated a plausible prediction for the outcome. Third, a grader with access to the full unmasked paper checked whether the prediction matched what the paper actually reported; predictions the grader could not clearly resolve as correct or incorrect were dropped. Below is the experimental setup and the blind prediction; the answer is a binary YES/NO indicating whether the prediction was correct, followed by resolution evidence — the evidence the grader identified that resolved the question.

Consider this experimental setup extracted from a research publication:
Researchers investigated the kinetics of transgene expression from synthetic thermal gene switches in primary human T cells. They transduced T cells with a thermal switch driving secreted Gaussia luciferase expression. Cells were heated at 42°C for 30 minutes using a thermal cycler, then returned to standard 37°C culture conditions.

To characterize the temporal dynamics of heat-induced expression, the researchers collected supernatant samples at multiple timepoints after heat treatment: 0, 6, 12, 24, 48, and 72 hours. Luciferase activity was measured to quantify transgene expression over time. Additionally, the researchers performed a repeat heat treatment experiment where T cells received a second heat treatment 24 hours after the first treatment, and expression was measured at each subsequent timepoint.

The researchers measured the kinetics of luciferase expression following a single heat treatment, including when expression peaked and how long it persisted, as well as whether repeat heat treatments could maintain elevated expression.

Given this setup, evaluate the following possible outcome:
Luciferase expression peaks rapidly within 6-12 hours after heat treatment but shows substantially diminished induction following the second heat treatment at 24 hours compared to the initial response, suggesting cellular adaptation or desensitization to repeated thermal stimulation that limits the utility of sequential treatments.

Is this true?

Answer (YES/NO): NO